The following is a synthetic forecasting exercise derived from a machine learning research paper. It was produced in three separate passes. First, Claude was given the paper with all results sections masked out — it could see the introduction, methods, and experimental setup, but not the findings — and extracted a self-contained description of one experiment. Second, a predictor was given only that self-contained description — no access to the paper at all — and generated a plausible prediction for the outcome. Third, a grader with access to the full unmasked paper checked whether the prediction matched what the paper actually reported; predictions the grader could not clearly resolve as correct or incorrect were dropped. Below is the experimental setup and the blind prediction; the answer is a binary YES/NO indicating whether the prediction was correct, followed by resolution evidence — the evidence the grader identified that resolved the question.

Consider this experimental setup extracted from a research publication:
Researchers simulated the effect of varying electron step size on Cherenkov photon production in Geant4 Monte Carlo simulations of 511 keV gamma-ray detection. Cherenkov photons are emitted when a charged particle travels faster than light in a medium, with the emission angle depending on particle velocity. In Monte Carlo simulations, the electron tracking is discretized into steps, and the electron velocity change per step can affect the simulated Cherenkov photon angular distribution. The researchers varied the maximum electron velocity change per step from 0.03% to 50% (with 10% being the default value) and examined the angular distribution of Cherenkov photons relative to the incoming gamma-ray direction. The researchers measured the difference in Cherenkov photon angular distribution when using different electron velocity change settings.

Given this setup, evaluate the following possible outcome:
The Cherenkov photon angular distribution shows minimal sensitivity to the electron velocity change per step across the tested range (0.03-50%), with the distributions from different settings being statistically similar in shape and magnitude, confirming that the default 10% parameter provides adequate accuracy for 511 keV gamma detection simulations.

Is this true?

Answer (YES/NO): YES